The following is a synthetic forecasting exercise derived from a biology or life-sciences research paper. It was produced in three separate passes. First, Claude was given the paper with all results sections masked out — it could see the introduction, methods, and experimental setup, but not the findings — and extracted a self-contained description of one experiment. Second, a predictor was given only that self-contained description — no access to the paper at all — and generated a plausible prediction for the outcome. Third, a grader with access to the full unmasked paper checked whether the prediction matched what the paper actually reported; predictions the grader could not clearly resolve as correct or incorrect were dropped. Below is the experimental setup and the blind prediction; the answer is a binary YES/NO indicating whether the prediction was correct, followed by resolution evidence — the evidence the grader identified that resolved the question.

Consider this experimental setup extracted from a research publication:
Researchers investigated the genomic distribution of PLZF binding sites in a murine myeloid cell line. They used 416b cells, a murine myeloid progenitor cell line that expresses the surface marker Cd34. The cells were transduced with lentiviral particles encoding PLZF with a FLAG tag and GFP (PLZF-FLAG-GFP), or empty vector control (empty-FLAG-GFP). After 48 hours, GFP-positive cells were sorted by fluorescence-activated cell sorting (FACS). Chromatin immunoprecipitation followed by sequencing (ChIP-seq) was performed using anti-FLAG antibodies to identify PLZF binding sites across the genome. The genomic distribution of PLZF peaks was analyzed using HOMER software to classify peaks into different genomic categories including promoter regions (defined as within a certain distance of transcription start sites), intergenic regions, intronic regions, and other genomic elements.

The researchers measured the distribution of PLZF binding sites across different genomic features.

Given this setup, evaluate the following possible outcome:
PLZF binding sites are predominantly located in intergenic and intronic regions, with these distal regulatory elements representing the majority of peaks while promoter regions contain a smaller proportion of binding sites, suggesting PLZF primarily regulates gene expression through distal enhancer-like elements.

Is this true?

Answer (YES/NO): NO